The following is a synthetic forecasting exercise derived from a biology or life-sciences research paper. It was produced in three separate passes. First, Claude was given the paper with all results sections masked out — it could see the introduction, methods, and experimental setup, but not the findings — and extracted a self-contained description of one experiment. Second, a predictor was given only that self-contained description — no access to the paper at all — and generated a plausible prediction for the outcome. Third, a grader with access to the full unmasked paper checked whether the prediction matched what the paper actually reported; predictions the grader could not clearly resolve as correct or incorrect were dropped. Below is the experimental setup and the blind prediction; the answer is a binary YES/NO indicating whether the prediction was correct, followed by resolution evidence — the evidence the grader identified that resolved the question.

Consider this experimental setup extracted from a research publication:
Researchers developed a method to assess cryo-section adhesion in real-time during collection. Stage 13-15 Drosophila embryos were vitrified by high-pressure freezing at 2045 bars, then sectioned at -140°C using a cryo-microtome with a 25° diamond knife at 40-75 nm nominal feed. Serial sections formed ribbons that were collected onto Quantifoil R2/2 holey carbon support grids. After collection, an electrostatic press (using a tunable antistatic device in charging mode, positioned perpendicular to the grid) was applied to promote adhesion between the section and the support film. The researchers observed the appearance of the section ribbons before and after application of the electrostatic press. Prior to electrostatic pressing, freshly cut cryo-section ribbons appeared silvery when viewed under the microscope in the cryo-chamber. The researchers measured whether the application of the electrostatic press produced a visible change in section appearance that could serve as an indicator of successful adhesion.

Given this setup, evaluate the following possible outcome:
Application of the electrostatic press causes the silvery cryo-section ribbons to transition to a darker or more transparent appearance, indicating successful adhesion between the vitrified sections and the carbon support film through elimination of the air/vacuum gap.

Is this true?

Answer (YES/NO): NO